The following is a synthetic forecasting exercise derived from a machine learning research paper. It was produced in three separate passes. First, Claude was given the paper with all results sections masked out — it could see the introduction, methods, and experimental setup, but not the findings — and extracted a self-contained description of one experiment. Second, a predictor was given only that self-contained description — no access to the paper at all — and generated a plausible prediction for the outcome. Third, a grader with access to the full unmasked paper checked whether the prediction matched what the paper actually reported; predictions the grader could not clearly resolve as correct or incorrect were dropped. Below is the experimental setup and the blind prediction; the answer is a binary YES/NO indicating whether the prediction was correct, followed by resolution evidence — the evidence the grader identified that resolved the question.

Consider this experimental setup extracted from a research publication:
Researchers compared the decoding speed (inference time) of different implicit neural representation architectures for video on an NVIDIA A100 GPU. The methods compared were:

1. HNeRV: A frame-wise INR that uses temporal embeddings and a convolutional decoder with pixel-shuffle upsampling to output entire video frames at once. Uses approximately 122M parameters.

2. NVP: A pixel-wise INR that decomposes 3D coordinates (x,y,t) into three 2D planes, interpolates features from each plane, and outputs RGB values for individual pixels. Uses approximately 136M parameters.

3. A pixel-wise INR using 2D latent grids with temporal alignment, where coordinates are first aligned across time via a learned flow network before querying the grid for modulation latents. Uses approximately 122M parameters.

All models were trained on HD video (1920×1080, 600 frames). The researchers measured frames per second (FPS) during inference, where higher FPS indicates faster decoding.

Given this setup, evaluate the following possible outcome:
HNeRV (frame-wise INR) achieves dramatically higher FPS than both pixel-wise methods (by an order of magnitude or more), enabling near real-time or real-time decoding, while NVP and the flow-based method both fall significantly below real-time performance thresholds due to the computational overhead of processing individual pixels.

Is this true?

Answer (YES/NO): NO